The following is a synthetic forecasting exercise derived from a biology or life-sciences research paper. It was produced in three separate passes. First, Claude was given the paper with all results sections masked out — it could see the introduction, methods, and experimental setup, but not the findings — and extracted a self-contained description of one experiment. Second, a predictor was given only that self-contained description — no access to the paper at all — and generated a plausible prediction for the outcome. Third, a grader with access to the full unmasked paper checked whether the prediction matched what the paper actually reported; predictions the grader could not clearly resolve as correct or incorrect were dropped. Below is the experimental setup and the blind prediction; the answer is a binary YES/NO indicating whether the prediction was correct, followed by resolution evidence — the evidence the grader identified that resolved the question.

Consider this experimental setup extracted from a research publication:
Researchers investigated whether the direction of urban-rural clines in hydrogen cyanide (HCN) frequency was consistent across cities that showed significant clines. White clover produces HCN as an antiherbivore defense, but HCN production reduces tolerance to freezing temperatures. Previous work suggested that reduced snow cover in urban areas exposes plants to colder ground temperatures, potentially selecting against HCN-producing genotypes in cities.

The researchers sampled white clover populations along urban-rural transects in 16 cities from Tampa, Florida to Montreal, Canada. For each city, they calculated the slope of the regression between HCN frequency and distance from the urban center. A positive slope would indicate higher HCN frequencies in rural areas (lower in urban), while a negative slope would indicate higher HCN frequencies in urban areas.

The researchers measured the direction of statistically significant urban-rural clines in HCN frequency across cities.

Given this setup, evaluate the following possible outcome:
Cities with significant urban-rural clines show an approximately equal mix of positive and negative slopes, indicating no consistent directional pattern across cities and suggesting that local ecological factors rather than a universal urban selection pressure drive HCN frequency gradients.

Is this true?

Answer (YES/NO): NO